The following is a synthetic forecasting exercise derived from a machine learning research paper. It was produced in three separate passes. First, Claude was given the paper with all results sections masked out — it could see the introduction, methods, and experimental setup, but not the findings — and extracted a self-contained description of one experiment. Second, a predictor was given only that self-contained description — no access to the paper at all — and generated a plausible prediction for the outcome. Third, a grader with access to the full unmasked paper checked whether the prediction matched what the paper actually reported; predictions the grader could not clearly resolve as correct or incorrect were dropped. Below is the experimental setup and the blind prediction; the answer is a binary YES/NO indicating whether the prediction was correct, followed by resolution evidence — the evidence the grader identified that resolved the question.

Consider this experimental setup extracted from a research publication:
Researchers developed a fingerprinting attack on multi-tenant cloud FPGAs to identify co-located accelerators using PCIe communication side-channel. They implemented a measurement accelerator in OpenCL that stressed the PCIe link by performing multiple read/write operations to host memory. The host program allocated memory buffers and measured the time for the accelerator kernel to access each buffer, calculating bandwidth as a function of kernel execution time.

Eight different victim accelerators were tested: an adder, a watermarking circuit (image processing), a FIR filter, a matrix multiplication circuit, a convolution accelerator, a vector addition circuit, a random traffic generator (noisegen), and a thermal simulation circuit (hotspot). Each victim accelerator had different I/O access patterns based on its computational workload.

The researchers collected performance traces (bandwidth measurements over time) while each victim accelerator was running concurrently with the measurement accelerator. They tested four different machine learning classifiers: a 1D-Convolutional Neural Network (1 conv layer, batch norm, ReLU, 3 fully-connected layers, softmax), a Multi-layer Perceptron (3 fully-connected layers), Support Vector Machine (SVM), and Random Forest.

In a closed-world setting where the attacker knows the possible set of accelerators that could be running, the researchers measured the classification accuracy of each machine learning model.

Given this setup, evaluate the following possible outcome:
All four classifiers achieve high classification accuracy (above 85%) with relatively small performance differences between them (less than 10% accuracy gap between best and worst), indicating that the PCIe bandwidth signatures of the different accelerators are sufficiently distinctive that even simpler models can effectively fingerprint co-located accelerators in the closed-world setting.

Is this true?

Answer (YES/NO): NO